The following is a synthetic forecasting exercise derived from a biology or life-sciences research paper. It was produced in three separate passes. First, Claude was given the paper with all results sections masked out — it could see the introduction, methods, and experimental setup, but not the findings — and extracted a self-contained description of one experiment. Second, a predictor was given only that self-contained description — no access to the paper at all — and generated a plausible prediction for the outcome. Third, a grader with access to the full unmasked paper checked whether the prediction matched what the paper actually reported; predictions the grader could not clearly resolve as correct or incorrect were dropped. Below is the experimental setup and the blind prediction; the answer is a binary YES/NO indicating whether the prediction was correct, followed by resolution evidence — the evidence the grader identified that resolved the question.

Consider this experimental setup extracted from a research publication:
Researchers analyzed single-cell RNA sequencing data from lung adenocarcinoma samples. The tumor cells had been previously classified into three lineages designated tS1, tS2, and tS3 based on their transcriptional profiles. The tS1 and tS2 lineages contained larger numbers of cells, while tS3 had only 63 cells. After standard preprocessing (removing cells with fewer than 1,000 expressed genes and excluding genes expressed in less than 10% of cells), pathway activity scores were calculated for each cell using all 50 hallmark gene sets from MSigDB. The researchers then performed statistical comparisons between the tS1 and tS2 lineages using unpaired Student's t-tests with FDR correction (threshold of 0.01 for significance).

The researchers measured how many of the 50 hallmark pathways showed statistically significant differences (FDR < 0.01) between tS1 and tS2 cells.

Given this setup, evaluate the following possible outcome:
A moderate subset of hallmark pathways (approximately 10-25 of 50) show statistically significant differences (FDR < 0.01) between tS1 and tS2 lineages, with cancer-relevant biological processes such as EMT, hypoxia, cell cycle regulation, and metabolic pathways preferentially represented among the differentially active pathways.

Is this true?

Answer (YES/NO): NO